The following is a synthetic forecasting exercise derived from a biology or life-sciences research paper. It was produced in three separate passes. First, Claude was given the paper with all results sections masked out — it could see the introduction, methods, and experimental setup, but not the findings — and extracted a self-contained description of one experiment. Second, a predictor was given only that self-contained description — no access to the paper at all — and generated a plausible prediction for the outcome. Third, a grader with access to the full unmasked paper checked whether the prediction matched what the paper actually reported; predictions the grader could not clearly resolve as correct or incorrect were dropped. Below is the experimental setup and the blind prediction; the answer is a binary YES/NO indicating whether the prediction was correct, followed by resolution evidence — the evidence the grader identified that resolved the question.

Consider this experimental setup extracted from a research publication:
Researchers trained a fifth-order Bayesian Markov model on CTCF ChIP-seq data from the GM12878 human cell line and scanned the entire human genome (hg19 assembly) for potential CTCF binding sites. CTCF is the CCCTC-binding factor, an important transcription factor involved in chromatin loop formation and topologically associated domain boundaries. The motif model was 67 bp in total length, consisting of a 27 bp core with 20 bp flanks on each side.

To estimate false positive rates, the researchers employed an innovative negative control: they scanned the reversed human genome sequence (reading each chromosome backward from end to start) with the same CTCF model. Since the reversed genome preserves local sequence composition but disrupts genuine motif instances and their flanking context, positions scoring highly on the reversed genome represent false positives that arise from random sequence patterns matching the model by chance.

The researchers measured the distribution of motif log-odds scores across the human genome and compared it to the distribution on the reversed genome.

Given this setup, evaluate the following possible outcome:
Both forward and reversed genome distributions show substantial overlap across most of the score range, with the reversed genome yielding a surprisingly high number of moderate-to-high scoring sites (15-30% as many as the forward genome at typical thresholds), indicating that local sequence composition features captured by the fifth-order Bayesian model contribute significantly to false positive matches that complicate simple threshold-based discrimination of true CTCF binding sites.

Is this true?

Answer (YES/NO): NO